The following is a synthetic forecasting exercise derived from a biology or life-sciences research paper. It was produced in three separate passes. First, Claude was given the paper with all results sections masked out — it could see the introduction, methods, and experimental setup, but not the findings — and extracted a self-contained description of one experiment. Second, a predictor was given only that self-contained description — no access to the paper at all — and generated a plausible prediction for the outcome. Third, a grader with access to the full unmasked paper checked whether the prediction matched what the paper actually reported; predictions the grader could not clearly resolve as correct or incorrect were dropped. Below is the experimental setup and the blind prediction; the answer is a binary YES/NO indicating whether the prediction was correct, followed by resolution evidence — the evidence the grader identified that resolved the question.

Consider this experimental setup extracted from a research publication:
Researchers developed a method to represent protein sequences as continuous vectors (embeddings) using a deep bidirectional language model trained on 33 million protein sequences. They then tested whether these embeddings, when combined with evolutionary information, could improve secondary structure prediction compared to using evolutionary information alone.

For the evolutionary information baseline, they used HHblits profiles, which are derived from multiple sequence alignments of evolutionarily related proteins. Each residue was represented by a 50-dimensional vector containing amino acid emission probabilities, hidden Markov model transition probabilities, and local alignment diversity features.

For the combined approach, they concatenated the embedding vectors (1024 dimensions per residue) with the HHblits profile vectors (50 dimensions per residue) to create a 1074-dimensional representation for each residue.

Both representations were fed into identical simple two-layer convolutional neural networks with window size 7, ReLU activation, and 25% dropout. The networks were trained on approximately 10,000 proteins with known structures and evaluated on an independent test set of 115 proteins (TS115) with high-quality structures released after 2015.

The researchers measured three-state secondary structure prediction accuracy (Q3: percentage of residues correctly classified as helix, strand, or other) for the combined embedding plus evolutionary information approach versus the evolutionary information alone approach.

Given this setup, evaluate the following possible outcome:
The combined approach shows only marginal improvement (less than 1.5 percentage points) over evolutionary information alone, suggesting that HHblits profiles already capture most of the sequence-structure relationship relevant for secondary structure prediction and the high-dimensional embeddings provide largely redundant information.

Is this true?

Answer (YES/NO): YES